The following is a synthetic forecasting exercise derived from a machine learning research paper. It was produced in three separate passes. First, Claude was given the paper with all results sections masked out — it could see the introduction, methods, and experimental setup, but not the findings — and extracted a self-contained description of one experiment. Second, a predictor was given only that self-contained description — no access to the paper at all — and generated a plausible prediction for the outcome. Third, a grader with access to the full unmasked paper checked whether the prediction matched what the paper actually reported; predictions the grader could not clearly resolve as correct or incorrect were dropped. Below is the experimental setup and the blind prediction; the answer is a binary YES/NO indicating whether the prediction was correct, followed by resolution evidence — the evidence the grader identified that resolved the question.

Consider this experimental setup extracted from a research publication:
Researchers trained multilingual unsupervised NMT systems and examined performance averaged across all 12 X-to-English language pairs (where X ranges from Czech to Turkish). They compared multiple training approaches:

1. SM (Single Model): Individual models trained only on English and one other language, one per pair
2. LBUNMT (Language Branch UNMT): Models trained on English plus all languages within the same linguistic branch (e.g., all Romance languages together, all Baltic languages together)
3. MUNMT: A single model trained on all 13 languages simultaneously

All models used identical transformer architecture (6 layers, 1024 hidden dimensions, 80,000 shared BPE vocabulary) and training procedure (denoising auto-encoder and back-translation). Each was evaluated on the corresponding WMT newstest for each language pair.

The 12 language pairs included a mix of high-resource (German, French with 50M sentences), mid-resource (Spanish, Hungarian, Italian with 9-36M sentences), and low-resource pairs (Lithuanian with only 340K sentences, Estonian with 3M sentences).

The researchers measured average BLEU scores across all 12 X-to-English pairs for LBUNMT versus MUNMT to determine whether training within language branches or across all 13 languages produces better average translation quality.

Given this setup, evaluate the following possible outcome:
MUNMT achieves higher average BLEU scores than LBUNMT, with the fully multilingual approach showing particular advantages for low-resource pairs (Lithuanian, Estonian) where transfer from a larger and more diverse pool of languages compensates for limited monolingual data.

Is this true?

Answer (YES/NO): NO